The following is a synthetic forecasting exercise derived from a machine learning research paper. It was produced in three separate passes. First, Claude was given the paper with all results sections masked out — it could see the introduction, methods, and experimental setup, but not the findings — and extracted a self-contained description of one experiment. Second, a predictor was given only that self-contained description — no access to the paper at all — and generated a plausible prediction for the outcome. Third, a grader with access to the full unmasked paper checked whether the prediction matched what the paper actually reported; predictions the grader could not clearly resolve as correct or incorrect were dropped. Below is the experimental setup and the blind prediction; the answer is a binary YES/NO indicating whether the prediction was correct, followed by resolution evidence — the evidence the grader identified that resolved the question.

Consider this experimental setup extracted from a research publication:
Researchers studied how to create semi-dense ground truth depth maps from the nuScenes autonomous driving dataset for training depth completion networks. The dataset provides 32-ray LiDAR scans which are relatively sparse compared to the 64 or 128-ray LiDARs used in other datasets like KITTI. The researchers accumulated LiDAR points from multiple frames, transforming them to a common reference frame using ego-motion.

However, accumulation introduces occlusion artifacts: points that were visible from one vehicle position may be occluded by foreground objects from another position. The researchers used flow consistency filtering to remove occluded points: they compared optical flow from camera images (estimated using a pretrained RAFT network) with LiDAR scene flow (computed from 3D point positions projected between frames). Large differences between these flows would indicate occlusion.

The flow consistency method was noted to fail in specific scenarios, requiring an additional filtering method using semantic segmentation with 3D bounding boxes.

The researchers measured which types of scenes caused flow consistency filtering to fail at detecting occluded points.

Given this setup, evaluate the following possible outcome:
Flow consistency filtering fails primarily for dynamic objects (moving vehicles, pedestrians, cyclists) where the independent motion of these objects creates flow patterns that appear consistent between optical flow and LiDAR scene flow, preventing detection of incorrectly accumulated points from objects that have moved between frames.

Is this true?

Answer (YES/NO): NO